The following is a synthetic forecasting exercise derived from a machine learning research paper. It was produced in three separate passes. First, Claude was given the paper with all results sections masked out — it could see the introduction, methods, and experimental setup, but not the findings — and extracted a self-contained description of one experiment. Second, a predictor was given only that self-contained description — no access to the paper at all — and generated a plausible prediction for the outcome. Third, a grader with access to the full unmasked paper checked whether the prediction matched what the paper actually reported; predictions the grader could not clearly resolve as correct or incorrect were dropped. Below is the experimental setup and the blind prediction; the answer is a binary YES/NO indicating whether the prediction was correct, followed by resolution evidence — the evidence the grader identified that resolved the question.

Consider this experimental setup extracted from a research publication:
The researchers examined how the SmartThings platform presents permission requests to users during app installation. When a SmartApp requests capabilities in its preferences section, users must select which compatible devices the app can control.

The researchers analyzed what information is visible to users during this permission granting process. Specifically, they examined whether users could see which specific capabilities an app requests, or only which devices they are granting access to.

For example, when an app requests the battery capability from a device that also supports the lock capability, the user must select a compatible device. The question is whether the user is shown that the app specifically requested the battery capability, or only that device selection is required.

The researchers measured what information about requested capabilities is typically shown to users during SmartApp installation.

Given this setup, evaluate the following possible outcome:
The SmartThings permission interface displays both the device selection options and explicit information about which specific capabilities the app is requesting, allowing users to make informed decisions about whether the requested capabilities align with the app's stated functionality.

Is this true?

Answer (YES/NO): NO